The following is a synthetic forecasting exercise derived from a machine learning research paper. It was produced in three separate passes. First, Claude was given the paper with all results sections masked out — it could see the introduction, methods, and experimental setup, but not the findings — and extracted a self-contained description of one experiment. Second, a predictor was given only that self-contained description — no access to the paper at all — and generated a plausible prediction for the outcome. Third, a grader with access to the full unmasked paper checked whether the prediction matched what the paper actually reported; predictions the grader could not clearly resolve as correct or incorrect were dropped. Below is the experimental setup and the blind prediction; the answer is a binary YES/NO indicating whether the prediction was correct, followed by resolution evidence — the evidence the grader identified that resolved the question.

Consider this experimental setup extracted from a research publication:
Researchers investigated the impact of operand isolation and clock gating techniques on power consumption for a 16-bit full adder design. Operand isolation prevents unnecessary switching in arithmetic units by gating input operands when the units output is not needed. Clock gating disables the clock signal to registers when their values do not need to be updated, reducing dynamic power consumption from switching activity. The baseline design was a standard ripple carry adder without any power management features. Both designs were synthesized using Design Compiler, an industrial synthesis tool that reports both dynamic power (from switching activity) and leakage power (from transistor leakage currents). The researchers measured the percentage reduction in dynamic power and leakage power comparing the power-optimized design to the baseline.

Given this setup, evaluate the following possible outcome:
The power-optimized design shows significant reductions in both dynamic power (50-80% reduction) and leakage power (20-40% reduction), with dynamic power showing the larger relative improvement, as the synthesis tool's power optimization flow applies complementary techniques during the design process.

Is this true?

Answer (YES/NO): NO